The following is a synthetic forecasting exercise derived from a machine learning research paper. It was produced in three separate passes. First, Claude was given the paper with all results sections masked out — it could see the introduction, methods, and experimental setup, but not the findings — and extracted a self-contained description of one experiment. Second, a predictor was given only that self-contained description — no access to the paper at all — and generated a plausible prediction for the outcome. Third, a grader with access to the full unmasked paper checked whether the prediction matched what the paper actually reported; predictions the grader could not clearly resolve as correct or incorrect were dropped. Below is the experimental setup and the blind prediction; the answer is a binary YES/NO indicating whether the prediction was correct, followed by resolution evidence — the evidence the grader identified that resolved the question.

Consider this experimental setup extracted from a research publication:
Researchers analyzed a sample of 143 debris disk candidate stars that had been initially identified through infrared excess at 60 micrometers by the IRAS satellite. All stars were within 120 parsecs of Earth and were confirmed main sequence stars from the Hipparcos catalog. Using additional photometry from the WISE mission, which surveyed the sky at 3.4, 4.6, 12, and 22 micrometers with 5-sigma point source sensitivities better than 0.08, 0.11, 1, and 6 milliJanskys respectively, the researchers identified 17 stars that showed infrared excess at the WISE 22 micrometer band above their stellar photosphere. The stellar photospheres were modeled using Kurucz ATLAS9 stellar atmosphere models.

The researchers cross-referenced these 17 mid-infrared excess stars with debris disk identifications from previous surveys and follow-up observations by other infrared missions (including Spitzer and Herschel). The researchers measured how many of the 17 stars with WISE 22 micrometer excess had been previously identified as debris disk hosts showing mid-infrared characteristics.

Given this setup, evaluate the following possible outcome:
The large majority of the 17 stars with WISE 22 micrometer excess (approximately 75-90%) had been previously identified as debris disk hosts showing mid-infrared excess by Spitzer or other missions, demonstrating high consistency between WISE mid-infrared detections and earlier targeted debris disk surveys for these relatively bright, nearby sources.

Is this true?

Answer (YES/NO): YES